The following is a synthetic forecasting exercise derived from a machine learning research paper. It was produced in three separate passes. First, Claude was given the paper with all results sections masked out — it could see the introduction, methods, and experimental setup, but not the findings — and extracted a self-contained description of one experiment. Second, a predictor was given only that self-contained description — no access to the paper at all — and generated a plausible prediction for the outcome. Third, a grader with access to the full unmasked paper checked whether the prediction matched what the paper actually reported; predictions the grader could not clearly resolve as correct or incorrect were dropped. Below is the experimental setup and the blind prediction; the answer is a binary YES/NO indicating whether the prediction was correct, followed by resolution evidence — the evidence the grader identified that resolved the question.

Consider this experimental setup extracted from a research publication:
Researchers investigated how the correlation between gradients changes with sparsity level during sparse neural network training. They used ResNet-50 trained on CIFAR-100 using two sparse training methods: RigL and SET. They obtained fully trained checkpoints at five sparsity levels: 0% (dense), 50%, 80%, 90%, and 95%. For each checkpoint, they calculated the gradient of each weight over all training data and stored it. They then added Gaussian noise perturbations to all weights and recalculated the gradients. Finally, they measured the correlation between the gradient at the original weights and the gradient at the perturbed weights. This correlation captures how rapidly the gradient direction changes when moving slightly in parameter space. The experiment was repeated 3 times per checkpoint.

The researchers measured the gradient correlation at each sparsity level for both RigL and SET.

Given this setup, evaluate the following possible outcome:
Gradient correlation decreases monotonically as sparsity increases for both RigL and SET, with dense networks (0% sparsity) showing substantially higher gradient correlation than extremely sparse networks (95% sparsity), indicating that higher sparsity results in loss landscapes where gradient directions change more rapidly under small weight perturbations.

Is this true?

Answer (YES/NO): YES